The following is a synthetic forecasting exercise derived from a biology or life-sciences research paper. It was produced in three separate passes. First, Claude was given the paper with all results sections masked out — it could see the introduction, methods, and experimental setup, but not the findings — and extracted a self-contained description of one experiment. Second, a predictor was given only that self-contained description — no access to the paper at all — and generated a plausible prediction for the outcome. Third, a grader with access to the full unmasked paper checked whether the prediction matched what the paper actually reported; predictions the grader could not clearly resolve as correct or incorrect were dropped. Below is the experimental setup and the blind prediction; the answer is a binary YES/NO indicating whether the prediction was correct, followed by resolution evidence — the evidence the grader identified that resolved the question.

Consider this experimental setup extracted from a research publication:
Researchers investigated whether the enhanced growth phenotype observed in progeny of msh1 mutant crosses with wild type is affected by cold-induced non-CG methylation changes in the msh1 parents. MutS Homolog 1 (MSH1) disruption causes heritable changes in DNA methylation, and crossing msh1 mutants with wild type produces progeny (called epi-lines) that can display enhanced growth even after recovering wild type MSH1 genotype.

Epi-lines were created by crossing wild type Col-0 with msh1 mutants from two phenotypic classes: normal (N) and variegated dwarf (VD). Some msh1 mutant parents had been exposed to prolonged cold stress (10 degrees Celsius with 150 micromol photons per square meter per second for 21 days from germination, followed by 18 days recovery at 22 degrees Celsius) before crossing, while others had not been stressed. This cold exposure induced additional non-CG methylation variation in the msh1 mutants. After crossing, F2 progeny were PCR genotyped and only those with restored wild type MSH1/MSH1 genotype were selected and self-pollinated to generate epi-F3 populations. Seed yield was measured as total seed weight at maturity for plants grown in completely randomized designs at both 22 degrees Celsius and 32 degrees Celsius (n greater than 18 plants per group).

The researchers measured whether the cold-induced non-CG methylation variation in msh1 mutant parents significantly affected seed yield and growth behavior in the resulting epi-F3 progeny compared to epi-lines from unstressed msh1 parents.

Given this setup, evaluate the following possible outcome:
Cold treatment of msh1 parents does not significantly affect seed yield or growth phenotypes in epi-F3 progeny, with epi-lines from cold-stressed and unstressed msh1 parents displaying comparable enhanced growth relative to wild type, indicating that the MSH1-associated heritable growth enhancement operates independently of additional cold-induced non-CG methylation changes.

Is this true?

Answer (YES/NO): YES